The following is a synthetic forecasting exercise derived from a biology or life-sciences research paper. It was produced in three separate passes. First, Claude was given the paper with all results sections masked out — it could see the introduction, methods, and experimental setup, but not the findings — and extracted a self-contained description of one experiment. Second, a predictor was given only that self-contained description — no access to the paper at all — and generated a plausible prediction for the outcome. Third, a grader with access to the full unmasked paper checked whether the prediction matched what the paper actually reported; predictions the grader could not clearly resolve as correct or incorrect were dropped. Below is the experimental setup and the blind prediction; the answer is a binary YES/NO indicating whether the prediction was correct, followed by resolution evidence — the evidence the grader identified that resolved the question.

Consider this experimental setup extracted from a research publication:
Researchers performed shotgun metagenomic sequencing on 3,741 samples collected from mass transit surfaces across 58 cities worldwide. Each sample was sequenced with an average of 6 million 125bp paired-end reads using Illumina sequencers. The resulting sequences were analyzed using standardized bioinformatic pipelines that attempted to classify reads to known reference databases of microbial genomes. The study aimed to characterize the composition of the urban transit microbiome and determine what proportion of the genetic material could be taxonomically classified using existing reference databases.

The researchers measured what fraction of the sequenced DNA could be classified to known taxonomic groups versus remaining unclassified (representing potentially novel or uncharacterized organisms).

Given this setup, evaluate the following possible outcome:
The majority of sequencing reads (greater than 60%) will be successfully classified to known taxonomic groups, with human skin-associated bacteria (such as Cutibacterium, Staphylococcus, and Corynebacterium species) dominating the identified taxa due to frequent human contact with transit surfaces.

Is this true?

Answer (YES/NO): NO